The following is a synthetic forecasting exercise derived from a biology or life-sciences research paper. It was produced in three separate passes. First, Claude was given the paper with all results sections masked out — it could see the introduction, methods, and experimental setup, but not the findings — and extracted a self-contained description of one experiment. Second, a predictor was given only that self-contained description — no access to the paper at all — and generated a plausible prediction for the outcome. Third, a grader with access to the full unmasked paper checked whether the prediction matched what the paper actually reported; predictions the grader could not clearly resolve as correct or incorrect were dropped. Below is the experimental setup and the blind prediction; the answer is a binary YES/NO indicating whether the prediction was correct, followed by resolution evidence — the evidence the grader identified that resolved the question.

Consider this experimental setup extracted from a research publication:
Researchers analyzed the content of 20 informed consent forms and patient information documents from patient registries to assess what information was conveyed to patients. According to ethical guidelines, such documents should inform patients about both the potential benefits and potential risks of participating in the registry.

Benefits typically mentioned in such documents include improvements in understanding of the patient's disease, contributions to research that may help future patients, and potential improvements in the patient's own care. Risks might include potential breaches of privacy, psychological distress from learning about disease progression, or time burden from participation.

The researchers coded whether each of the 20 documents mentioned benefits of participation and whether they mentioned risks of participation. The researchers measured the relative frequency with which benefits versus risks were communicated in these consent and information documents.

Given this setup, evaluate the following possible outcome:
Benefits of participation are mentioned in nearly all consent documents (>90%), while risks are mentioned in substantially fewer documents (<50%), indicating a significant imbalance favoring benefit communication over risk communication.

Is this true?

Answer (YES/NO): NO